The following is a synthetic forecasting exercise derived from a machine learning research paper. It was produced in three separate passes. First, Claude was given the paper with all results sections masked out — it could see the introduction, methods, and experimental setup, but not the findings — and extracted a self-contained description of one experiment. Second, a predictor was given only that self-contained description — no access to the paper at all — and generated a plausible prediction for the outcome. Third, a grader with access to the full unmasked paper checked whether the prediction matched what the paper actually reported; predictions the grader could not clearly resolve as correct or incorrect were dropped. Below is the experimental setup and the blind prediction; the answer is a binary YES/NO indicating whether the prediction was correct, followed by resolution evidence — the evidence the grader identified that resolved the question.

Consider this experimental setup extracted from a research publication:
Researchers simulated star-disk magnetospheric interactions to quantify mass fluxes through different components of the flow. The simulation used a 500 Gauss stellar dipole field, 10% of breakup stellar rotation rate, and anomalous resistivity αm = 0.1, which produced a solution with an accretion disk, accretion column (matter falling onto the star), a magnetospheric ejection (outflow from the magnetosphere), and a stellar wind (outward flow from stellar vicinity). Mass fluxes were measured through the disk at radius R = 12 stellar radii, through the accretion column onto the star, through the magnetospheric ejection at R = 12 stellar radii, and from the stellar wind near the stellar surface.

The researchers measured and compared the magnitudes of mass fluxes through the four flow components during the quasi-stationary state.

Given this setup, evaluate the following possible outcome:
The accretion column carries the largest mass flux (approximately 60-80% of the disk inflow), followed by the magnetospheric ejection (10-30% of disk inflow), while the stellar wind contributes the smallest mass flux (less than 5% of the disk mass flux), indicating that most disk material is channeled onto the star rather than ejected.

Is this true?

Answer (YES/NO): NO